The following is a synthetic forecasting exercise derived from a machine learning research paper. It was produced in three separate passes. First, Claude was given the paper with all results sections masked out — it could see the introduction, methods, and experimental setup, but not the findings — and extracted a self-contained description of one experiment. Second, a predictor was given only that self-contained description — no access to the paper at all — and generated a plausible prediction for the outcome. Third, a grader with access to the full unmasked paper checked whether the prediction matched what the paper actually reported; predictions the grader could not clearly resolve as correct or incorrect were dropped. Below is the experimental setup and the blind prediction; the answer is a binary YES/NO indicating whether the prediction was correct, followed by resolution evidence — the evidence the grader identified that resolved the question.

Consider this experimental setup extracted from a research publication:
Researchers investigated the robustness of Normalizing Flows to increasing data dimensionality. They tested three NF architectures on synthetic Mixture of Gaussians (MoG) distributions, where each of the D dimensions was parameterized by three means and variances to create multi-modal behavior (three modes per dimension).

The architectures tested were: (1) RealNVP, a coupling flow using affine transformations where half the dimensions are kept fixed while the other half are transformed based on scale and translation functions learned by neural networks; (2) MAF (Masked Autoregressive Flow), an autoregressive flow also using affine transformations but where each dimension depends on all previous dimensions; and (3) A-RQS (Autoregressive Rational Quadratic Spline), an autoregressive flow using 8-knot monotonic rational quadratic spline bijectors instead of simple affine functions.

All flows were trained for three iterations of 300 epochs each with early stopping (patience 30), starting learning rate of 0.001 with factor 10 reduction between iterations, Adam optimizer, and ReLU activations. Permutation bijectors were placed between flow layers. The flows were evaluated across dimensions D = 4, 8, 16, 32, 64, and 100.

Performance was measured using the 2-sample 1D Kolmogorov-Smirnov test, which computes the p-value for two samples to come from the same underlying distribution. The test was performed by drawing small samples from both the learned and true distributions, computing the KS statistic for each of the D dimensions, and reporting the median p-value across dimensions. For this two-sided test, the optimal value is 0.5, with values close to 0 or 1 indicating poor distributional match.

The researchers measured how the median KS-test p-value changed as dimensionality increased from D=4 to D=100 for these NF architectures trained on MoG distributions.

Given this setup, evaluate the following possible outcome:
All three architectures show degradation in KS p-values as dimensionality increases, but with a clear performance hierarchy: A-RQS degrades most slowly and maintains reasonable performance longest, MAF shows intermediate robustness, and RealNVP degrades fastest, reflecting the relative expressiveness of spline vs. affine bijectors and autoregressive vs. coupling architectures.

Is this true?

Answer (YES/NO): NO